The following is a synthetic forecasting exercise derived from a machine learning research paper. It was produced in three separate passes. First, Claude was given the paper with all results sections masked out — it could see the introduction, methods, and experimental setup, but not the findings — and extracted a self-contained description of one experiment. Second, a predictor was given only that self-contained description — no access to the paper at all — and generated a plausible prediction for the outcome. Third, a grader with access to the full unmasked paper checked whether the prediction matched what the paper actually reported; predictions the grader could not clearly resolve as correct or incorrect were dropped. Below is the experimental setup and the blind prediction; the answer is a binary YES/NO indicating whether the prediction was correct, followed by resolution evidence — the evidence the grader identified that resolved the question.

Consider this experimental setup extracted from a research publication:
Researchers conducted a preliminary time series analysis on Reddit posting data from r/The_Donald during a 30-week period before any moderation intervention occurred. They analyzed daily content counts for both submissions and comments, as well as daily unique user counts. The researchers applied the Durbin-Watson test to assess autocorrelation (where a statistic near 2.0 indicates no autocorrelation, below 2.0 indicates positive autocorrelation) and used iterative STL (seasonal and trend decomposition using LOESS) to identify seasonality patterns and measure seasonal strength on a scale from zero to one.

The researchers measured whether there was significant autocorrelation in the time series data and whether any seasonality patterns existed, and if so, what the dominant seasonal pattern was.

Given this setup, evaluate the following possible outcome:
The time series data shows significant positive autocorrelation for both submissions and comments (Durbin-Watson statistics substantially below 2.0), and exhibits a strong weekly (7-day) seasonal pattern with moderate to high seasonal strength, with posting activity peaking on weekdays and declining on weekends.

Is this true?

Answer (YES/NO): NO